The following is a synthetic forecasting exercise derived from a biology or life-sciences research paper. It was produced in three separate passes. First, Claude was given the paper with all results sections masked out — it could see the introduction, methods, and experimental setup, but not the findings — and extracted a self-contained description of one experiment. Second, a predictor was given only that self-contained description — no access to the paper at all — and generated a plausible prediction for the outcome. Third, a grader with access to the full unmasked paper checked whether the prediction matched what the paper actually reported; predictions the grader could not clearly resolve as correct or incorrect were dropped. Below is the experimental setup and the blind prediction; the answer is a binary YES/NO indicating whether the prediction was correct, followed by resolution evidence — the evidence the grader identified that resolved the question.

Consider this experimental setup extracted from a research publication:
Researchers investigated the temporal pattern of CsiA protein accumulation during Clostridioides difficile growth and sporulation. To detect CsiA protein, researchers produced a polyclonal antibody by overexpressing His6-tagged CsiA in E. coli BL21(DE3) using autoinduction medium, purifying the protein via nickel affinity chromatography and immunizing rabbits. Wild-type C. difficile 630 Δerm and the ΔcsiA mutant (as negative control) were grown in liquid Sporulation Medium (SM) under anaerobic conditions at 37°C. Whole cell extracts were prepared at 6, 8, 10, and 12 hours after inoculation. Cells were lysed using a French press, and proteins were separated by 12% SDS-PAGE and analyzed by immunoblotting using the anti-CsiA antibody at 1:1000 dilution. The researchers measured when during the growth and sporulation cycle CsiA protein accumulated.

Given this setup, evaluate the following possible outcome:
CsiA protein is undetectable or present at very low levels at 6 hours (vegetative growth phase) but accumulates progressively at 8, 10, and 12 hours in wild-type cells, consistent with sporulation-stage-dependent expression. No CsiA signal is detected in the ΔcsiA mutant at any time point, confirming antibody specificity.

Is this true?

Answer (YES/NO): NO